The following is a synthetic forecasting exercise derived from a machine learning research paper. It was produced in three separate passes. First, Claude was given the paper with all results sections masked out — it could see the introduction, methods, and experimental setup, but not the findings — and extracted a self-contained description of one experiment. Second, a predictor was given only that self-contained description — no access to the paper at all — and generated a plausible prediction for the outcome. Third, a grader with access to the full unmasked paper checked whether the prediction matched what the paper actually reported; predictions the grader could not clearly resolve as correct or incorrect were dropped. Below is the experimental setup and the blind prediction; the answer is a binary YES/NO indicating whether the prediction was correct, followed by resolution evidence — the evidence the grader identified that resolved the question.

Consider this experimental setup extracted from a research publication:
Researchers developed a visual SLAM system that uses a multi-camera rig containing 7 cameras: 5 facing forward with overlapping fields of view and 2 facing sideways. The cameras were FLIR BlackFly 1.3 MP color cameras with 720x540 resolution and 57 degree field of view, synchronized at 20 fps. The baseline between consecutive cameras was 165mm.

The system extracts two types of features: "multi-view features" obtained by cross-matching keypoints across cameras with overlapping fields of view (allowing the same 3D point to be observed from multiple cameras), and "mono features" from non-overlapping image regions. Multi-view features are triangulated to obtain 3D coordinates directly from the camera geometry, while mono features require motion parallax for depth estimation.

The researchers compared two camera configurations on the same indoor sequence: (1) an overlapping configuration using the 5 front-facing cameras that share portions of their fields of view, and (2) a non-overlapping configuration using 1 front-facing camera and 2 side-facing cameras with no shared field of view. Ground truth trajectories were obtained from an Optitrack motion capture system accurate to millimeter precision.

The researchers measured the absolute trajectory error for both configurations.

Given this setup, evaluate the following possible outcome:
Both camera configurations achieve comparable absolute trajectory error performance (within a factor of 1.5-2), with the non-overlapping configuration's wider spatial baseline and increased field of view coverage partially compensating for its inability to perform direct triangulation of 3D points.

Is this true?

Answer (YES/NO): NO